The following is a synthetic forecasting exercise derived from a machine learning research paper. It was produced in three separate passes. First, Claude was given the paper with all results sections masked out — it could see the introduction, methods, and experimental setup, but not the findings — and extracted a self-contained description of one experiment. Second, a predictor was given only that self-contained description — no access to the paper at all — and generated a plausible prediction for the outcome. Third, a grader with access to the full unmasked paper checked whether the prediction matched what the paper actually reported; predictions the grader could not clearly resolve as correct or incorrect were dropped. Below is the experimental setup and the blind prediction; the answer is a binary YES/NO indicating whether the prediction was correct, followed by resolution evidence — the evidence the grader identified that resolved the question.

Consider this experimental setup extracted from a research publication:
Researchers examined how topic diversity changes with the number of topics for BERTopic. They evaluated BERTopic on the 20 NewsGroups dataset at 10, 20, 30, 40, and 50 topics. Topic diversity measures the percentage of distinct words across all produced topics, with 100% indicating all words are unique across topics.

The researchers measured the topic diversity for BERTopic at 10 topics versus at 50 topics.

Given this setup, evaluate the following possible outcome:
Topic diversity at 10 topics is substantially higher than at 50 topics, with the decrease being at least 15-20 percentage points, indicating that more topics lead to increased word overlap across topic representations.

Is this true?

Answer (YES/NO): NO